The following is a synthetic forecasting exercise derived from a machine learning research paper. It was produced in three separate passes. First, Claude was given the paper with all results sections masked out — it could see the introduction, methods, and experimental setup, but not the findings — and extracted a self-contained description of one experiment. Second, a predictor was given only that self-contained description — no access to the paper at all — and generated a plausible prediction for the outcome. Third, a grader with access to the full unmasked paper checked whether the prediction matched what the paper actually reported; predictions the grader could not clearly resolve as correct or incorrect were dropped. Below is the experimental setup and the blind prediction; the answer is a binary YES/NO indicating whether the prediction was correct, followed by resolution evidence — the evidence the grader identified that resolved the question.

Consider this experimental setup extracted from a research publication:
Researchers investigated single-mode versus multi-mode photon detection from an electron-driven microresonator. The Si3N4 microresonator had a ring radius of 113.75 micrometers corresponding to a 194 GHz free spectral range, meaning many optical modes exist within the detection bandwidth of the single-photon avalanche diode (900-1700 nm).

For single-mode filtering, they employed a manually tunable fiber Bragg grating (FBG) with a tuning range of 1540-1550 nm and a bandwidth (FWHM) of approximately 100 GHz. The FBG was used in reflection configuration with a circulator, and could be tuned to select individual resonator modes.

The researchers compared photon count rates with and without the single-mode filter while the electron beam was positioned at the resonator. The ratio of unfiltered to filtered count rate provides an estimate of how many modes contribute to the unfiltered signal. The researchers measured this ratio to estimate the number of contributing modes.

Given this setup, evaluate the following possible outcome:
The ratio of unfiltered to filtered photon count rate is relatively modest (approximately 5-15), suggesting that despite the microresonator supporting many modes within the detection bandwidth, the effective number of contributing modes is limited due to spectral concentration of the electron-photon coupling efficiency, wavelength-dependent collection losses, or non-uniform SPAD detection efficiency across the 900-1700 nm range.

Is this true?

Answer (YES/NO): NO